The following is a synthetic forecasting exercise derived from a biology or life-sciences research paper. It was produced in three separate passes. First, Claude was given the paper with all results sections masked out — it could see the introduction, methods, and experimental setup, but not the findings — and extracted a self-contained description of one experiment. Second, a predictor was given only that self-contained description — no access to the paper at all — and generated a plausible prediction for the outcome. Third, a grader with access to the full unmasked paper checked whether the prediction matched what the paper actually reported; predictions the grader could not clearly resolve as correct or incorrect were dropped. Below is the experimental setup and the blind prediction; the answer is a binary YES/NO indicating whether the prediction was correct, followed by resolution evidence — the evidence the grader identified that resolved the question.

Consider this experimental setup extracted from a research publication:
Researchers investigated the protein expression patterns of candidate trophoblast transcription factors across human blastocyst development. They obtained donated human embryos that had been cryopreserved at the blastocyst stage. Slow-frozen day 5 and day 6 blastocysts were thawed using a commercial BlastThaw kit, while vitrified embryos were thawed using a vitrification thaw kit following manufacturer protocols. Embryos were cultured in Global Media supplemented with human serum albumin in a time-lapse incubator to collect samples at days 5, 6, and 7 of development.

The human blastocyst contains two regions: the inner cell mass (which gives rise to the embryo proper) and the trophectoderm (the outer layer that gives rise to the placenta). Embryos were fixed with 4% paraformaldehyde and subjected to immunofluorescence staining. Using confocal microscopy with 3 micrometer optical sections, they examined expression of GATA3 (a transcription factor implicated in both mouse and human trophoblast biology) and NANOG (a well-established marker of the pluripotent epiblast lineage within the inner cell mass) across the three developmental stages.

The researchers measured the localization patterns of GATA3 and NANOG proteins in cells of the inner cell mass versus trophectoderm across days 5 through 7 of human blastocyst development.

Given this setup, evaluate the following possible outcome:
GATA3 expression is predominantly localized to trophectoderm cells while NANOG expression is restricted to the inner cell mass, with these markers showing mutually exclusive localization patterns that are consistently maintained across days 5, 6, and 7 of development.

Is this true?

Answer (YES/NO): YES